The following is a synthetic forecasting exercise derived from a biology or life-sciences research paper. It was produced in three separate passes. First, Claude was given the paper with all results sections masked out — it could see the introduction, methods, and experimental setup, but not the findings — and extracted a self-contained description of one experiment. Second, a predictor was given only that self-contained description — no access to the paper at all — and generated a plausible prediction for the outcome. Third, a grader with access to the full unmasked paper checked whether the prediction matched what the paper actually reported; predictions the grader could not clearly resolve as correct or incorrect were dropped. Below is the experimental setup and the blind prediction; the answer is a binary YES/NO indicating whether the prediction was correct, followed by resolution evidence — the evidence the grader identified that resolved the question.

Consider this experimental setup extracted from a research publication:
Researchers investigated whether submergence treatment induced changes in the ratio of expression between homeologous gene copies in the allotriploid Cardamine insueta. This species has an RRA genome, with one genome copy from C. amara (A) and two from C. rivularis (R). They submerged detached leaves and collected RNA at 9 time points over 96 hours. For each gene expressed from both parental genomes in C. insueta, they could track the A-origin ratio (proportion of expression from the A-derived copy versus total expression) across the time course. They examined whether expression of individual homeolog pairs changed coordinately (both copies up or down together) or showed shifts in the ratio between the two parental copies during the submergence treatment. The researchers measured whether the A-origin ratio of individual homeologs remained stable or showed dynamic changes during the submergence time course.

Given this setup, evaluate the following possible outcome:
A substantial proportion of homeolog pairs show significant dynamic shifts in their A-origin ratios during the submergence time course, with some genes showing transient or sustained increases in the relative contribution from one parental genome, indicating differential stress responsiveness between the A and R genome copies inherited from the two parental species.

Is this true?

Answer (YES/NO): NO